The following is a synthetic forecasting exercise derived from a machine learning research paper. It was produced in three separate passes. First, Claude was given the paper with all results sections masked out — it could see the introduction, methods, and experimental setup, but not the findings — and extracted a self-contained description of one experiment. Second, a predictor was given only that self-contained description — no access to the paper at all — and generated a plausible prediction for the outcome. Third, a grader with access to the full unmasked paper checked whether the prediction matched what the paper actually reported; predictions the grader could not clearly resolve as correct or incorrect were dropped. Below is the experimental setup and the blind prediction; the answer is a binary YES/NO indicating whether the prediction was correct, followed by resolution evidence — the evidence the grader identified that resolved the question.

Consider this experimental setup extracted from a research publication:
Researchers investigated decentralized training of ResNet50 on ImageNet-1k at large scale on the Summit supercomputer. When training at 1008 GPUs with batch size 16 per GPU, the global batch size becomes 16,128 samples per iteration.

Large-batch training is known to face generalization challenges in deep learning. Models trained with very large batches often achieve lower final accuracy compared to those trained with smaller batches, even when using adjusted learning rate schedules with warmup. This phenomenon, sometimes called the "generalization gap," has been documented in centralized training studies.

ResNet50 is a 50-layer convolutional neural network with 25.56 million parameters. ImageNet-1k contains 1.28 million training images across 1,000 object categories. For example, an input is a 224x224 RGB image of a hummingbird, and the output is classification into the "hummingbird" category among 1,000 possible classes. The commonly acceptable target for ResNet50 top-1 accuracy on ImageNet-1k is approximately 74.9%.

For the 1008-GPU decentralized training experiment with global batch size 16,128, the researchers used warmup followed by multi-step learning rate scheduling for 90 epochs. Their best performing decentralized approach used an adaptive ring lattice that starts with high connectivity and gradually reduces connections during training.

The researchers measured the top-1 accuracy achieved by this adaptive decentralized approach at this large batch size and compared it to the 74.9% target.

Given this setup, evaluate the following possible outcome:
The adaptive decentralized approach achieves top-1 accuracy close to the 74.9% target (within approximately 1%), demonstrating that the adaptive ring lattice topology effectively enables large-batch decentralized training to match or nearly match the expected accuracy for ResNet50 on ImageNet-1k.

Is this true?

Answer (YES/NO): NO